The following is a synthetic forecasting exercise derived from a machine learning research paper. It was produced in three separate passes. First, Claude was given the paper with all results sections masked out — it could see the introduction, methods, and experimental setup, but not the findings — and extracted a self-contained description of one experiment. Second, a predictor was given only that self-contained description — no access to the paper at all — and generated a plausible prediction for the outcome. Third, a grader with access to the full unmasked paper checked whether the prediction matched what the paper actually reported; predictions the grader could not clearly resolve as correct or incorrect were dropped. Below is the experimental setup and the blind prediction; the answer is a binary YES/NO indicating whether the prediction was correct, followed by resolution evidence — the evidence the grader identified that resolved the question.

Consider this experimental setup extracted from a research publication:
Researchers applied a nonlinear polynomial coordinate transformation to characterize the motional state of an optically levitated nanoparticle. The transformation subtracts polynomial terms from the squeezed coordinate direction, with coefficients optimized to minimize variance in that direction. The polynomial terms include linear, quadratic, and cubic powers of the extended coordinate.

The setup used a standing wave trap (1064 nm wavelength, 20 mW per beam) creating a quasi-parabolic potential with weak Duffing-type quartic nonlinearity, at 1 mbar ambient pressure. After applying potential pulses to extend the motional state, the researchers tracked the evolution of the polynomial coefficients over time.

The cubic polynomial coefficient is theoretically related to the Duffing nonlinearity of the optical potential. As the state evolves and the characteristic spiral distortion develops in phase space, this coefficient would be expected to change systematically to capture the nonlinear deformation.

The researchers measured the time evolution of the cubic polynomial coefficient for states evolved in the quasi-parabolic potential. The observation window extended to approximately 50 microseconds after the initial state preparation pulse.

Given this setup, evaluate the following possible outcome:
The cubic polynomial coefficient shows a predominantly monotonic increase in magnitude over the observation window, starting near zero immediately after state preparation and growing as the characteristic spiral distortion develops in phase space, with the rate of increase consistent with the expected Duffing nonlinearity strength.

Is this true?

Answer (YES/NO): NO